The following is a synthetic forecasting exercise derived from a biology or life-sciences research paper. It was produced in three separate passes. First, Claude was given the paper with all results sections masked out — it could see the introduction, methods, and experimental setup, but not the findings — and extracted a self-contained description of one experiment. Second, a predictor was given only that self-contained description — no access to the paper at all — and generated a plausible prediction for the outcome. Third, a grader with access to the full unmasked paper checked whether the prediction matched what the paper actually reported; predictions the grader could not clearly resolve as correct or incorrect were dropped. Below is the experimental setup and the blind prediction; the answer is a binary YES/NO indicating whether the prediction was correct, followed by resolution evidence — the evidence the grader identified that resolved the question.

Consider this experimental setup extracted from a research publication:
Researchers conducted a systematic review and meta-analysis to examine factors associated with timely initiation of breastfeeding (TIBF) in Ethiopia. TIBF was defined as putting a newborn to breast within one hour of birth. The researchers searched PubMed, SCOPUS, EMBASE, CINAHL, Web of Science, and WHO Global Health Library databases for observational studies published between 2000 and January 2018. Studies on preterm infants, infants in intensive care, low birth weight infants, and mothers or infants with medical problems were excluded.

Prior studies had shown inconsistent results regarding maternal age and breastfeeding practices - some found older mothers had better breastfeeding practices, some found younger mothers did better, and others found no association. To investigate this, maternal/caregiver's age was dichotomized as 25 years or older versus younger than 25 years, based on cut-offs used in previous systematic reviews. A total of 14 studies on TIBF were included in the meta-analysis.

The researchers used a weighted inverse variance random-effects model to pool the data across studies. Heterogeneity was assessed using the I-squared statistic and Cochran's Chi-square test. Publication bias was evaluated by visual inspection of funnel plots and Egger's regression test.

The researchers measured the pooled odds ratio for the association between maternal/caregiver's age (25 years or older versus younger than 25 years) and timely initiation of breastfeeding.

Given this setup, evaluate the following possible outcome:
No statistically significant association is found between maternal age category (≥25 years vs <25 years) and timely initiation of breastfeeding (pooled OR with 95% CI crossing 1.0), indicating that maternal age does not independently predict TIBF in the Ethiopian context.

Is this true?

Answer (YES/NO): YES